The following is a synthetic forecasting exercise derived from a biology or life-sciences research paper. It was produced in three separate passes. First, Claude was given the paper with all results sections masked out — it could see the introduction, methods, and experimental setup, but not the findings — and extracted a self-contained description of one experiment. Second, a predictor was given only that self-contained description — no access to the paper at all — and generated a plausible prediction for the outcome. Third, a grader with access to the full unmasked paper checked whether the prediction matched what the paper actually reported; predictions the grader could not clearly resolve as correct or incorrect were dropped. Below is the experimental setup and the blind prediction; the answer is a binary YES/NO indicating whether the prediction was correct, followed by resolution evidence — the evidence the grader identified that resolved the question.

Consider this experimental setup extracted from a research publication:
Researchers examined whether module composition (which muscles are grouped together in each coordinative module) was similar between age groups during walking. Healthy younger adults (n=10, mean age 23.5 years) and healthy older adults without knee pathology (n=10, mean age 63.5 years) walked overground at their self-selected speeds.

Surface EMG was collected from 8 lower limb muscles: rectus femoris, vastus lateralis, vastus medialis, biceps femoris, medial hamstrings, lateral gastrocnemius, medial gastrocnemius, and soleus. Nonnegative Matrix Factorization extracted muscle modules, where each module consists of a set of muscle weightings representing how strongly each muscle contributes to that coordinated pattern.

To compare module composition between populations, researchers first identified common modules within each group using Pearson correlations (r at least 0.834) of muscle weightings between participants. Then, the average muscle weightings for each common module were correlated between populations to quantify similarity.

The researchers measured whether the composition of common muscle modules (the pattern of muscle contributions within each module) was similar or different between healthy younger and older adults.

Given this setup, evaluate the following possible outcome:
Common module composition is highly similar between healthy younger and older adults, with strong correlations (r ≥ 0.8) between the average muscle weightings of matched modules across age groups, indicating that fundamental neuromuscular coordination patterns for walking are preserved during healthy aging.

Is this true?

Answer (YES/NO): YES